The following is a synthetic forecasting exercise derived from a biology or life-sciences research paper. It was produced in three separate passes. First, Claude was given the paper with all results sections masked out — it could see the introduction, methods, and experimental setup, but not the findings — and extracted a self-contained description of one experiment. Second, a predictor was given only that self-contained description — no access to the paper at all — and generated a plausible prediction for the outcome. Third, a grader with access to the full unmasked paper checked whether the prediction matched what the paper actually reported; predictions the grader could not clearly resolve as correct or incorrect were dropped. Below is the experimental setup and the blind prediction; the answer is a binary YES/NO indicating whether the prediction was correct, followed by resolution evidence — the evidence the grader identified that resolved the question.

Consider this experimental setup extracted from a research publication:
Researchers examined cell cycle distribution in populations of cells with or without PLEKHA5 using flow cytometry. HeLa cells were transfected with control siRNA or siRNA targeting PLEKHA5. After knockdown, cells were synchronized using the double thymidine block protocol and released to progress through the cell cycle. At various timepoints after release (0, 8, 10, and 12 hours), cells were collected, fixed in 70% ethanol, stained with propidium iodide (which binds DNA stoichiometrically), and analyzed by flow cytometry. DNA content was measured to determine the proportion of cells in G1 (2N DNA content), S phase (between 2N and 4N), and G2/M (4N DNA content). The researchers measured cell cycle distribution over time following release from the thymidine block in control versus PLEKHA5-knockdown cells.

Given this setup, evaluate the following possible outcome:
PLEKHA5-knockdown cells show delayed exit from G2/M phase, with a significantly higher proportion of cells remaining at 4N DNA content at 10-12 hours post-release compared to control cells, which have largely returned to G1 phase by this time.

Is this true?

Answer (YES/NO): YES